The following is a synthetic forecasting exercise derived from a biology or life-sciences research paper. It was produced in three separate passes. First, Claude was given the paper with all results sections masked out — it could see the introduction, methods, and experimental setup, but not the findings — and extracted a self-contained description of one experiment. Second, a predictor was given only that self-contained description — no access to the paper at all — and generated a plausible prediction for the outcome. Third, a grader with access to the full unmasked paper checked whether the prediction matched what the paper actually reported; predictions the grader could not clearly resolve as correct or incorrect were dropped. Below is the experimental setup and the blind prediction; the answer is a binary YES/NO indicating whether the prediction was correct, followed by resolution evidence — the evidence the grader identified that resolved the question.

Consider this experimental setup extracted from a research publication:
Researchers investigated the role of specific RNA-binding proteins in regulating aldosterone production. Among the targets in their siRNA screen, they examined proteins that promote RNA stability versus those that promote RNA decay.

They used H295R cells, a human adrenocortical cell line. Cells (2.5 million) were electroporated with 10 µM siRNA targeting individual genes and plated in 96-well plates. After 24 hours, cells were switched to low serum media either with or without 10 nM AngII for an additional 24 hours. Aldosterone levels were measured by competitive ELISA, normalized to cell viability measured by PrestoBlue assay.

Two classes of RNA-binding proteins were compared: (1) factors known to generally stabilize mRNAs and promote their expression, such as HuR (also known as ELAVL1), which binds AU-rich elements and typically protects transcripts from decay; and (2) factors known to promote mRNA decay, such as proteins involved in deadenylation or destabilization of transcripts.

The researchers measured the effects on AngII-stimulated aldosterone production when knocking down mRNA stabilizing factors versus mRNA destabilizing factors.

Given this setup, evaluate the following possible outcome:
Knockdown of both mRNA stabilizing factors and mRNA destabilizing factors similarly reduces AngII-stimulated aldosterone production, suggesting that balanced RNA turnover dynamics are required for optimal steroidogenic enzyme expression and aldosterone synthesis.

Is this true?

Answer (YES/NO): NO